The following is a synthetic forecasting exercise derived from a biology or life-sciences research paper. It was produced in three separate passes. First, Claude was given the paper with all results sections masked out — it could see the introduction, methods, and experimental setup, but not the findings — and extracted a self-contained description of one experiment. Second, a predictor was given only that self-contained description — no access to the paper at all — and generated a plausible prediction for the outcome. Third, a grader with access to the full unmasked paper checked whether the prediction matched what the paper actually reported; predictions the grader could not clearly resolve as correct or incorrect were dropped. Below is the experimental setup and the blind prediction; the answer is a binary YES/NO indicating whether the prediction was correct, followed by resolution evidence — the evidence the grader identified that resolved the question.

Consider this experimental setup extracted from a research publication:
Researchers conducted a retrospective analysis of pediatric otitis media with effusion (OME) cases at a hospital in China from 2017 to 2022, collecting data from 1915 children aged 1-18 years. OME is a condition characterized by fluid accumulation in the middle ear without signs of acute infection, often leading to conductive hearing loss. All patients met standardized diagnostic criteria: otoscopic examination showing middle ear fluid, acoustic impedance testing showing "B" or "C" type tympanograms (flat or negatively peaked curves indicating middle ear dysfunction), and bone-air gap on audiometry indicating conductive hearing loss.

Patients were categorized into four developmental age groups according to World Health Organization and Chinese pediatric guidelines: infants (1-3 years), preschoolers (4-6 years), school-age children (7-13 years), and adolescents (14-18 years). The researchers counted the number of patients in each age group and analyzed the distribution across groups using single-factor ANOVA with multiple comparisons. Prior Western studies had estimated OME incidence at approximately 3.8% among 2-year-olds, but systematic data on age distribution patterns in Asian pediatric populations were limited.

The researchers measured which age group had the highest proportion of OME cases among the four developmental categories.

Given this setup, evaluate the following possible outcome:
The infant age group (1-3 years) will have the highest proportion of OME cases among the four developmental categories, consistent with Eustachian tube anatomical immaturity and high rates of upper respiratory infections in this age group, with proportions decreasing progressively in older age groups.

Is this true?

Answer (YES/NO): NO